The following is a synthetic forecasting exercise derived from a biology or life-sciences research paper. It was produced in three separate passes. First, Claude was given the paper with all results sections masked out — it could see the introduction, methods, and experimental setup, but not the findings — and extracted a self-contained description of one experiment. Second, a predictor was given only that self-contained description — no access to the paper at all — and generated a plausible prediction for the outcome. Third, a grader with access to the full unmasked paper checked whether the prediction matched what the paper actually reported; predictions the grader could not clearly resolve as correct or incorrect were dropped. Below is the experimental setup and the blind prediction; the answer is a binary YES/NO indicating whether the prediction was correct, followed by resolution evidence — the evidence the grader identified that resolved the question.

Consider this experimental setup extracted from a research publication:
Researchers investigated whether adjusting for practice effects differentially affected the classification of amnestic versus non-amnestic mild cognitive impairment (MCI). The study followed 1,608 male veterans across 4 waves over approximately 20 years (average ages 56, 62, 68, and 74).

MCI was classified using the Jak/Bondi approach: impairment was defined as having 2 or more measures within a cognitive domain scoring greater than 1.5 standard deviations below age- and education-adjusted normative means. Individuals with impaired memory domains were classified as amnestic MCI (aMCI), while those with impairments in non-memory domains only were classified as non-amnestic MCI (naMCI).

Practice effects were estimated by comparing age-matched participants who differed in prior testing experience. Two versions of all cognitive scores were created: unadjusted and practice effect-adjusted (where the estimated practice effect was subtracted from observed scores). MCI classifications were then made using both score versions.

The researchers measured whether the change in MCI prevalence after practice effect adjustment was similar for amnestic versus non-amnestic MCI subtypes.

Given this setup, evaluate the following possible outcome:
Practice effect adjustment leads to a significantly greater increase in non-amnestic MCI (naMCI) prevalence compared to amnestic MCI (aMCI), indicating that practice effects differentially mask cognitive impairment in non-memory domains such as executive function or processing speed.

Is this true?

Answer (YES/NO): NO